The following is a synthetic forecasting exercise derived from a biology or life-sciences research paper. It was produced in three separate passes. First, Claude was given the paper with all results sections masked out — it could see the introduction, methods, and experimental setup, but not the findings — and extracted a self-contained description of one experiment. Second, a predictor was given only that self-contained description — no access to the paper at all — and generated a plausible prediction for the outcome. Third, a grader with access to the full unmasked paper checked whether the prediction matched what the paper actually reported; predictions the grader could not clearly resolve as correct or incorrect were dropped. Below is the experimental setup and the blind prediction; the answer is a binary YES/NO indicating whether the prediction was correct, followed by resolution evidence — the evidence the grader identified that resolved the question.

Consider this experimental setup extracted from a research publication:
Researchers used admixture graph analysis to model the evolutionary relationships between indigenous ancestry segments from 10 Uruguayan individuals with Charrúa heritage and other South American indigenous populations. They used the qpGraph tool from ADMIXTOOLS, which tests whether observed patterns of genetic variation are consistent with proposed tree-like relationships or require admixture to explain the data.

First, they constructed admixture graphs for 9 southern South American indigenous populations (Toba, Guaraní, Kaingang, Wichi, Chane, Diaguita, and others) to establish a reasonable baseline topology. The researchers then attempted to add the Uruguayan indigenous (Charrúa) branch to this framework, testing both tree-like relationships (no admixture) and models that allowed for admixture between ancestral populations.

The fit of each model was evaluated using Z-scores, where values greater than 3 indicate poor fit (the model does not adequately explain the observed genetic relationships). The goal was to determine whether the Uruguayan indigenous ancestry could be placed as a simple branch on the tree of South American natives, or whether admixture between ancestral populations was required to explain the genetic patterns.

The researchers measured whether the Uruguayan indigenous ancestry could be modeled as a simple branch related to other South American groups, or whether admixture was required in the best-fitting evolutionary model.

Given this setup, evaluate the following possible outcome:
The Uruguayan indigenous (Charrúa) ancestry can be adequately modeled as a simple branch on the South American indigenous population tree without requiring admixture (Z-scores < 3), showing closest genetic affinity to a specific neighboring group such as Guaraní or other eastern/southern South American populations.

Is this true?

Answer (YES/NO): NO